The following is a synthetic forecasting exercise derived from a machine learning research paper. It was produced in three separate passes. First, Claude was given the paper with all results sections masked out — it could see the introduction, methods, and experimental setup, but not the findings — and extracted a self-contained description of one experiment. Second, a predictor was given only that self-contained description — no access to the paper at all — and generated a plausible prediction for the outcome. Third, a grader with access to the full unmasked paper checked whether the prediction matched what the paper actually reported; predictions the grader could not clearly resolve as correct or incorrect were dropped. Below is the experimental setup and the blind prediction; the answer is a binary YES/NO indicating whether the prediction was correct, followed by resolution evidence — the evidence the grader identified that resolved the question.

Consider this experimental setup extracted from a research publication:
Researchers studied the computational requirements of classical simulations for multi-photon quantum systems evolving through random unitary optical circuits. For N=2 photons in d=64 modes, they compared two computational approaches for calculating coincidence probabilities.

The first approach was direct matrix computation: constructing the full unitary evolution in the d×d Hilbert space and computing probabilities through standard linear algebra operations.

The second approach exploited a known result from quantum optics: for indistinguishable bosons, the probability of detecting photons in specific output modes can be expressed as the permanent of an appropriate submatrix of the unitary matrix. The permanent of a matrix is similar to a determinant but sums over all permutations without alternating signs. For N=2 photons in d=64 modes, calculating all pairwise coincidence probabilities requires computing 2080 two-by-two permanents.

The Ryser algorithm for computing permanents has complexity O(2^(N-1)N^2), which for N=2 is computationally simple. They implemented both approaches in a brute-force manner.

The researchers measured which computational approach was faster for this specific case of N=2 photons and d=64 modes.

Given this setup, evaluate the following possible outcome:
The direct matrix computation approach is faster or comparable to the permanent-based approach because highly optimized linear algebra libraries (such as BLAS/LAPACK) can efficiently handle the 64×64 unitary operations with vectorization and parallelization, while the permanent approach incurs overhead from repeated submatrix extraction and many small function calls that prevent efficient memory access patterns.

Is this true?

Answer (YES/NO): YES